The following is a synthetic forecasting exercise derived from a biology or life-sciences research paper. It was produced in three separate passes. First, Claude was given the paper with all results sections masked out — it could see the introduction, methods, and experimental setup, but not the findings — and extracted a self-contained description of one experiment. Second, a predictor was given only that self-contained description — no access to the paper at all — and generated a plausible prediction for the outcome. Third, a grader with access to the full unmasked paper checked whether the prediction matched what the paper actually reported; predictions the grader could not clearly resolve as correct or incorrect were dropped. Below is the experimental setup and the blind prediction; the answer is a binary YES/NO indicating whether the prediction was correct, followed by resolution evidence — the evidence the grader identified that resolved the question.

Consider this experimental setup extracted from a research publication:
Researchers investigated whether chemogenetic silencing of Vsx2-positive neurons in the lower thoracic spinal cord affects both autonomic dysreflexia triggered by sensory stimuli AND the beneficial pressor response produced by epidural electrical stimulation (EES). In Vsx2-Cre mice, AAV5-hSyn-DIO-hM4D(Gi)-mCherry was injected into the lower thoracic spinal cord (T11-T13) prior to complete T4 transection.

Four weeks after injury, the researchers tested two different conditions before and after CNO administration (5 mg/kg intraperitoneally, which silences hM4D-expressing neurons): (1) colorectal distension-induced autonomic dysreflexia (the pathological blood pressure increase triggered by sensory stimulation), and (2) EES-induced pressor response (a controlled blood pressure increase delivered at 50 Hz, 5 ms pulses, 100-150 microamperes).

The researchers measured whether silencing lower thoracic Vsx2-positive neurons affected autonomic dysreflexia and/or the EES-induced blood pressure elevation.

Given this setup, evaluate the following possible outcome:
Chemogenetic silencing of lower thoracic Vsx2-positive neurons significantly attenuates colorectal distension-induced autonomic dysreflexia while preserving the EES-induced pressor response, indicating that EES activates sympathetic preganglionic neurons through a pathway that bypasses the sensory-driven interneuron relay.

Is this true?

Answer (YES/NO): NO